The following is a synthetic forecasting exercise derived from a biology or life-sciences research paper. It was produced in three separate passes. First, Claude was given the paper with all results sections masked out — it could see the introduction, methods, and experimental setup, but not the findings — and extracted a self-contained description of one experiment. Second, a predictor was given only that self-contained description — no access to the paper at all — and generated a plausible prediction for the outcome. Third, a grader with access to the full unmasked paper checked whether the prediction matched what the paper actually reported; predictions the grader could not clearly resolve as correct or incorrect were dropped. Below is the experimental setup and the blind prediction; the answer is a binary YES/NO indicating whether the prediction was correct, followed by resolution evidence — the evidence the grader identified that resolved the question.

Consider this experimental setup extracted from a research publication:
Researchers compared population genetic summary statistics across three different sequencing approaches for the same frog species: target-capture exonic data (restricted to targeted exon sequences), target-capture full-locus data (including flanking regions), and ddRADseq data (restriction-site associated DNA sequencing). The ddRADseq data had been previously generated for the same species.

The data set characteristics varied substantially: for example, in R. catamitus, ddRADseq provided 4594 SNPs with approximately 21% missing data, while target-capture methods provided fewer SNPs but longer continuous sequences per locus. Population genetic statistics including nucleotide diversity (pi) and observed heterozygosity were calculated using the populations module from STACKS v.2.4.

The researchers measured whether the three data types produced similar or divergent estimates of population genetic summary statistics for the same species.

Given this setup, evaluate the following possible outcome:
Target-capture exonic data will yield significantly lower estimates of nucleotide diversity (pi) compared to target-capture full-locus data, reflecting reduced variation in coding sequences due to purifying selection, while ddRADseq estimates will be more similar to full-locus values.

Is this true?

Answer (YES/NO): NO